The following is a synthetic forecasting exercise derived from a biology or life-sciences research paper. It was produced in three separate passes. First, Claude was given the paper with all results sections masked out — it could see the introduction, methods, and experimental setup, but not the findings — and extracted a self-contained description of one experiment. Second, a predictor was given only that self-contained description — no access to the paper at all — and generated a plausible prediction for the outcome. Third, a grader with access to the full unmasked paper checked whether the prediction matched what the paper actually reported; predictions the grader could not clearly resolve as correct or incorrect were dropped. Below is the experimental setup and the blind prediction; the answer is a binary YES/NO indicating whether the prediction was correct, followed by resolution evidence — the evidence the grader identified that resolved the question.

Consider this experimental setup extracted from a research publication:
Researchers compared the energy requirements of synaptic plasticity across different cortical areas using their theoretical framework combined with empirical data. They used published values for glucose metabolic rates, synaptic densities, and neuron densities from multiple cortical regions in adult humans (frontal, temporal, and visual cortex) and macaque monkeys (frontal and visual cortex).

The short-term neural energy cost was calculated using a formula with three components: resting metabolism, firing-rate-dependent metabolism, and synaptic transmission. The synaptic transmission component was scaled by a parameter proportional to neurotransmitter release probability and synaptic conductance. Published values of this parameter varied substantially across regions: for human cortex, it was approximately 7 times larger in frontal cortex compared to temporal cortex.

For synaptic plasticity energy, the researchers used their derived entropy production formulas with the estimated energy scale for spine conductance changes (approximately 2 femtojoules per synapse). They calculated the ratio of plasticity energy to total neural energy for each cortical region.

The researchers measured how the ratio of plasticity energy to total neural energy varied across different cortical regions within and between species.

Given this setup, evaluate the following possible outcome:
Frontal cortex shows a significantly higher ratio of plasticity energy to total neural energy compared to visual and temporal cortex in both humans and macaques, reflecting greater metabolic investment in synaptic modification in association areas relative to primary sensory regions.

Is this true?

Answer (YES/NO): NO